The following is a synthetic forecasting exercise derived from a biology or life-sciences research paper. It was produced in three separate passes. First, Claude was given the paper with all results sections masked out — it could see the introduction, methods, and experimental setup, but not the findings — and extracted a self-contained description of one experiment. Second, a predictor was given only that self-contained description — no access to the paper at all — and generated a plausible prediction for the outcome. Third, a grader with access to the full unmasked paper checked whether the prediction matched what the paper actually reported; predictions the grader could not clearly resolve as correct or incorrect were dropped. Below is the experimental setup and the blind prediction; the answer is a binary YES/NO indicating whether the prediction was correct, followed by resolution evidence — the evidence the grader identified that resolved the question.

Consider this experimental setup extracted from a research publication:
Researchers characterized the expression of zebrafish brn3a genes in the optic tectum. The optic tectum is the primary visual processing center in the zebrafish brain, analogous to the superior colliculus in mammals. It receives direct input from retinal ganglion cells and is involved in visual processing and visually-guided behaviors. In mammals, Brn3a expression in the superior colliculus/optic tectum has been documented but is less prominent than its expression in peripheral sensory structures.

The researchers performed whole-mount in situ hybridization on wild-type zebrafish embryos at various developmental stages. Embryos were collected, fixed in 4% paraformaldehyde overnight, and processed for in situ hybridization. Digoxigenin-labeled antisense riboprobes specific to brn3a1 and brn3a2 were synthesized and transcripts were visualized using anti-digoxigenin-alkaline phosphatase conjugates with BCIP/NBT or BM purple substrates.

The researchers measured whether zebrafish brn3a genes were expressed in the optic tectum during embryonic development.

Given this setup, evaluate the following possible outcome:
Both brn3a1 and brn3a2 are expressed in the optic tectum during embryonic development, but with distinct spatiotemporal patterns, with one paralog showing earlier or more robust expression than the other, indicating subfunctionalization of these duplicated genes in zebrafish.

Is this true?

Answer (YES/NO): YES